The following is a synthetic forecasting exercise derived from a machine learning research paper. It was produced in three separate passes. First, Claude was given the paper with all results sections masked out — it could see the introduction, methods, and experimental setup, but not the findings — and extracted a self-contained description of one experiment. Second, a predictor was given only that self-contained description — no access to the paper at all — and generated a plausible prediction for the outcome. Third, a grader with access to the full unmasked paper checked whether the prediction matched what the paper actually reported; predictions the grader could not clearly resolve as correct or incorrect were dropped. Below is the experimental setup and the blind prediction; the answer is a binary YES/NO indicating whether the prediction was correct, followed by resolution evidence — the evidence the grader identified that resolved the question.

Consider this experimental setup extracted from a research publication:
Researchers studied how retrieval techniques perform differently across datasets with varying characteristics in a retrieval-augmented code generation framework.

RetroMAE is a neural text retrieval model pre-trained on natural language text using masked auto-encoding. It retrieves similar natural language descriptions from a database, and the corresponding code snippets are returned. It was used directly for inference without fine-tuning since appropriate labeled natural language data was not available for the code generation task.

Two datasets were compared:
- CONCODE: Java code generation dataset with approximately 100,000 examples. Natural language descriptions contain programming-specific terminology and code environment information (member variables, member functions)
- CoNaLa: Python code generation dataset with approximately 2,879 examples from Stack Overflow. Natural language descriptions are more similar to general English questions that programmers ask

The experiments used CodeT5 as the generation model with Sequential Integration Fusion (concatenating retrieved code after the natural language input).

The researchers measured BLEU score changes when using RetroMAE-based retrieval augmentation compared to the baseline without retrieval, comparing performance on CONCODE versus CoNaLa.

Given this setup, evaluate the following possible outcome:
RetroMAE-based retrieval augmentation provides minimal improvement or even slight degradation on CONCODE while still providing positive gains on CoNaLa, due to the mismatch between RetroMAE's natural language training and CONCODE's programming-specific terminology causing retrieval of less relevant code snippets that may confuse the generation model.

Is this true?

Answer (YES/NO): YES